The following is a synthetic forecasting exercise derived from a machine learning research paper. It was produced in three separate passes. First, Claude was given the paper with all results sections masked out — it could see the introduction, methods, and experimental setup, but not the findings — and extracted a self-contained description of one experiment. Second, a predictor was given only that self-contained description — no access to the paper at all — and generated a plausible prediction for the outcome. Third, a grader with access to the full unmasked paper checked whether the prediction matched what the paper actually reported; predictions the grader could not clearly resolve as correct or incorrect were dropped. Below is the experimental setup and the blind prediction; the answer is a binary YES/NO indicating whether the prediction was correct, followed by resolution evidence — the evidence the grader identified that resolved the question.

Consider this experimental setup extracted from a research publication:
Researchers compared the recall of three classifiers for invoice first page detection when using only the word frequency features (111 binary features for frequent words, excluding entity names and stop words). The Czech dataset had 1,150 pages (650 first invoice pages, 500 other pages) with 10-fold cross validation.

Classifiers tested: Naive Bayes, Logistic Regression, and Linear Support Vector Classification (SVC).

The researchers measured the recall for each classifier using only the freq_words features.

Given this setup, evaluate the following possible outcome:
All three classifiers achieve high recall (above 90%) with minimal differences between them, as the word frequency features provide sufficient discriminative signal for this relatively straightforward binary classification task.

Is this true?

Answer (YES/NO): YES